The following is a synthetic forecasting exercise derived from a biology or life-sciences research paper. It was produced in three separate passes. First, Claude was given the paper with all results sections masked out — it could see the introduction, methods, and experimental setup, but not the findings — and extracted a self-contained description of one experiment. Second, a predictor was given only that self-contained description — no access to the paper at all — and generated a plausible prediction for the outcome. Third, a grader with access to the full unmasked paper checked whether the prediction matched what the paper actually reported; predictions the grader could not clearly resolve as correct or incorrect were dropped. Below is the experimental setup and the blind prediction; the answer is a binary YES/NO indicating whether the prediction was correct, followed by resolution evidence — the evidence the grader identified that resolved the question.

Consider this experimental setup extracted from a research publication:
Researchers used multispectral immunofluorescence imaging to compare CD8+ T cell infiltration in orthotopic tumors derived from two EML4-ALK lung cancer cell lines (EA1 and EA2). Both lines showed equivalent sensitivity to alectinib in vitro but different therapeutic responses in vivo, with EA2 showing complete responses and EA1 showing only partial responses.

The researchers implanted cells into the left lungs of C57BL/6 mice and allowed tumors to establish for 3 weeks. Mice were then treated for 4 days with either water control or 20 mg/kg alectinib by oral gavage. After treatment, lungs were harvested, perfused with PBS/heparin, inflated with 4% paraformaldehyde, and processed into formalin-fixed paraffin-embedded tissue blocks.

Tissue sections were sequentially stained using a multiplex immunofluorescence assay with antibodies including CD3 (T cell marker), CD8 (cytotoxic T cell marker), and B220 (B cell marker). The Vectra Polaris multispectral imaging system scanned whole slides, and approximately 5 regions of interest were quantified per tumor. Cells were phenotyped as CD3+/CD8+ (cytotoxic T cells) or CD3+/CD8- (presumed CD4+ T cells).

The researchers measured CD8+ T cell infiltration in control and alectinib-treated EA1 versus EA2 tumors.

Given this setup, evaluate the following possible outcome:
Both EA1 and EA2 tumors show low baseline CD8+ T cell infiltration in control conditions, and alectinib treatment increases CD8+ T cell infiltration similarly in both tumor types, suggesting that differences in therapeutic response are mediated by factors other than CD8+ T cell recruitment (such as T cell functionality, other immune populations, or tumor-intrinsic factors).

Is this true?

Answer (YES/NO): NO